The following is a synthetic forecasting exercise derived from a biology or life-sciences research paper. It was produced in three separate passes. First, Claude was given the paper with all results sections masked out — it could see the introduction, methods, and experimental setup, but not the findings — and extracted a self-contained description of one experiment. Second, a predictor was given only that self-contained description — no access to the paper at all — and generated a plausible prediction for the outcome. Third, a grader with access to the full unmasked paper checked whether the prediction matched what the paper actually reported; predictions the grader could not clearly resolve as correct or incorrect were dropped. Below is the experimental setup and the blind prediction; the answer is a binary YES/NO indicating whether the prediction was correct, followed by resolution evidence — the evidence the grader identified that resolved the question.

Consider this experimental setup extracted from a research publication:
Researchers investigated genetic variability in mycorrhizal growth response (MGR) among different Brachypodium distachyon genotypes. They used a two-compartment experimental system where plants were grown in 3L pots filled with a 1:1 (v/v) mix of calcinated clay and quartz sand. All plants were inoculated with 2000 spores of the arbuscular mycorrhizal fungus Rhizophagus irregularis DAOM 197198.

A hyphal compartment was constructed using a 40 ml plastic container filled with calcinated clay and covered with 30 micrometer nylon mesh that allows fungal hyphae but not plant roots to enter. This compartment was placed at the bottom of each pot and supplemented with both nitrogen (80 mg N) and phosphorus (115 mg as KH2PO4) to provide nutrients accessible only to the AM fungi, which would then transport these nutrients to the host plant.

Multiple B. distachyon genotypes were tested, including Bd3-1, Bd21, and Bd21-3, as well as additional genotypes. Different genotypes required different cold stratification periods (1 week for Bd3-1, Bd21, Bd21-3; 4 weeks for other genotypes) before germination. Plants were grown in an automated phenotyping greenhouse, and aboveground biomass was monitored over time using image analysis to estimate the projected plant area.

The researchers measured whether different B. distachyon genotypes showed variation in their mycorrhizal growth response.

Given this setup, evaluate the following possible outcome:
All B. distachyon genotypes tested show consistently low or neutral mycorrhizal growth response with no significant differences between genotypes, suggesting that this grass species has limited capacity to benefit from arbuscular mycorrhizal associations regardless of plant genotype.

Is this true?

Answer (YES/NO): NO